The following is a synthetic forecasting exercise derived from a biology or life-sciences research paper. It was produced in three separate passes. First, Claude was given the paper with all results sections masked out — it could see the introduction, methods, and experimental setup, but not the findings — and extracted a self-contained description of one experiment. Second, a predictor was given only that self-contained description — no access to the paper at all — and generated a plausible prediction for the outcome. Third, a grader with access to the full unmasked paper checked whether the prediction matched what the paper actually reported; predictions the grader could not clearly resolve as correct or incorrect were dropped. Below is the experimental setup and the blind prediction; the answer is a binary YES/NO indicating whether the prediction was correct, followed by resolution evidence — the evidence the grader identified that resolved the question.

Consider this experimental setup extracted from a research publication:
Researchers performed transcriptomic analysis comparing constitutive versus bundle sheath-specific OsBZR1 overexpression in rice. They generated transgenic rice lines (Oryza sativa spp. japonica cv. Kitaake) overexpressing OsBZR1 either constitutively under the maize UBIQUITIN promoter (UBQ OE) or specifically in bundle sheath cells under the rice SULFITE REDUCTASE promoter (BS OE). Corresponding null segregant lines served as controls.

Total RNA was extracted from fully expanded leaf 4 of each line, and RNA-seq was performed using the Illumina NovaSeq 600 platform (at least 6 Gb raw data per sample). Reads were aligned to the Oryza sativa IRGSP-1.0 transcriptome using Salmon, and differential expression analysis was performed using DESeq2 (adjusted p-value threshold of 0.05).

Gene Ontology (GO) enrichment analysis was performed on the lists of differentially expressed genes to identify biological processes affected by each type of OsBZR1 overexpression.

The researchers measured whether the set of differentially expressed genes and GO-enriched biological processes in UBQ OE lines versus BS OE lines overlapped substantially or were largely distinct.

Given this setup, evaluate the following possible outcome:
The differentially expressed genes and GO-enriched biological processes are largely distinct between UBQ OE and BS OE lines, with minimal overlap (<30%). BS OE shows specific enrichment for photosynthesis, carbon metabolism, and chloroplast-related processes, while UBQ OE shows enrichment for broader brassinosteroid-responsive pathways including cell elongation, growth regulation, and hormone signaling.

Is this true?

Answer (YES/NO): NO